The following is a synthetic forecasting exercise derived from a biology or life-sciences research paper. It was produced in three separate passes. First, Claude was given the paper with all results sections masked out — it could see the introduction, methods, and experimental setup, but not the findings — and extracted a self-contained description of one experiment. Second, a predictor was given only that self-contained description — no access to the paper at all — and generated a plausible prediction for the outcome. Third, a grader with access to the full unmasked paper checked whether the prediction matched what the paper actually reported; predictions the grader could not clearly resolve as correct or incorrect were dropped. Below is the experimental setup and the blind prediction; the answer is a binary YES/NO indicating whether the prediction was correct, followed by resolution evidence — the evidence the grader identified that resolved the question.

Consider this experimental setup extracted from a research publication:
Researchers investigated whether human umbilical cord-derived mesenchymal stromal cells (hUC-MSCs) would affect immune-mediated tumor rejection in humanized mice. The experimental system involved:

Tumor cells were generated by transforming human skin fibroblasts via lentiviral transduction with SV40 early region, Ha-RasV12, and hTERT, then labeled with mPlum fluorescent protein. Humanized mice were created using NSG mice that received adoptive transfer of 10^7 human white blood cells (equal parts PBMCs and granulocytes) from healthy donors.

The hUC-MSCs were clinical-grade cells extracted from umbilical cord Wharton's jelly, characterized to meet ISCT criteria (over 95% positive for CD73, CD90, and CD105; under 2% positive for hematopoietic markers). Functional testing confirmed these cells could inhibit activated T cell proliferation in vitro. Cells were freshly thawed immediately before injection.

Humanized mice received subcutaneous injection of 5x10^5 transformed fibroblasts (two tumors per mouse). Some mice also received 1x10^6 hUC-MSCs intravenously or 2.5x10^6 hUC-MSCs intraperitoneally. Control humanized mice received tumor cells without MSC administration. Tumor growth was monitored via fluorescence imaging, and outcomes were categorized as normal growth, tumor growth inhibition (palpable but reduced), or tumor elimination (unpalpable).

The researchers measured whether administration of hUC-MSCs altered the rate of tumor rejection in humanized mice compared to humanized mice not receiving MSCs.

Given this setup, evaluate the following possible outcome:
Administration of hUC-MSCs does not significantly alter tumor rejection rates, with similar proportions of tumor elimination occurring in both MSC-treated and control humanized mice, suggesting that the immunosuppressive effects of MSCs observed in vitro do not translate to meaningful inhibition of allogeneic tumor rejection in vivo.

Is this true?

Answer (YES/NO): YES